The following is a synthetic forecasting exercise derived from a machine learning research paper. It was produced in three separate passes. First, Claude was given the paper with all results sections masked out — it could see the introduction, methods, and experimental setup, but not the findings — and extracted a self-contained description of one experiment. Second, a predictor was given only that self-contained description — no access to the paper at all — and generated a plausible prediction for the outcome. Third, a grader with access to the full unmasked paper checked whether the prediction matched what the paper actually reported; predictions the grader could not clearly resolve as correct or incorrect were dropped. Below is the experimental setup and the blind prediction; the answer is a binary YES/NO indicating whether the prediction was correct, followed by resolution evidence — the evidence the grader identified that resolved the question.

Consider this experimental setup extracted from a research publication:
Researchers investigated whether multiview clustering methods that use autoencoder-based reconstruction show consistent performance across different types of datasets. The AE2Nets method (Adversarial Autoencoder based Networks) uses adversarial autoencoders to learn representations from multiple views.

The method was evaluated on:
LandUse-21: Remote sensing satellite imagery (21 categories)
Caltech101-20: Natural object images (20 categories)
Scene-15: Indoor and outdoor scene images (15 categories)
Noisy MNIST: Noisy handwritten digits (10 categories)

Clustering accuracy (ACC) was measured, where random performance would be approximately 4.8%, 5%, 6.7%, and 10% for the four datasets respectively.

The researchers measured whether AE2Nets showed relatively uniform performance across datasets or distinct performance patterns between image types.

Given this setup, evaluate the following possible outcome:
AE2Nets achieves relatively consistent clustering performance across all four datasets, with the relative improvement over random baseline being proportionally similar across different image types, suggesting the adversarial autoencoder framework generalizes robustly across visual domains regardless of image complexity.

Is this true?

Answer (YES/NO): NO